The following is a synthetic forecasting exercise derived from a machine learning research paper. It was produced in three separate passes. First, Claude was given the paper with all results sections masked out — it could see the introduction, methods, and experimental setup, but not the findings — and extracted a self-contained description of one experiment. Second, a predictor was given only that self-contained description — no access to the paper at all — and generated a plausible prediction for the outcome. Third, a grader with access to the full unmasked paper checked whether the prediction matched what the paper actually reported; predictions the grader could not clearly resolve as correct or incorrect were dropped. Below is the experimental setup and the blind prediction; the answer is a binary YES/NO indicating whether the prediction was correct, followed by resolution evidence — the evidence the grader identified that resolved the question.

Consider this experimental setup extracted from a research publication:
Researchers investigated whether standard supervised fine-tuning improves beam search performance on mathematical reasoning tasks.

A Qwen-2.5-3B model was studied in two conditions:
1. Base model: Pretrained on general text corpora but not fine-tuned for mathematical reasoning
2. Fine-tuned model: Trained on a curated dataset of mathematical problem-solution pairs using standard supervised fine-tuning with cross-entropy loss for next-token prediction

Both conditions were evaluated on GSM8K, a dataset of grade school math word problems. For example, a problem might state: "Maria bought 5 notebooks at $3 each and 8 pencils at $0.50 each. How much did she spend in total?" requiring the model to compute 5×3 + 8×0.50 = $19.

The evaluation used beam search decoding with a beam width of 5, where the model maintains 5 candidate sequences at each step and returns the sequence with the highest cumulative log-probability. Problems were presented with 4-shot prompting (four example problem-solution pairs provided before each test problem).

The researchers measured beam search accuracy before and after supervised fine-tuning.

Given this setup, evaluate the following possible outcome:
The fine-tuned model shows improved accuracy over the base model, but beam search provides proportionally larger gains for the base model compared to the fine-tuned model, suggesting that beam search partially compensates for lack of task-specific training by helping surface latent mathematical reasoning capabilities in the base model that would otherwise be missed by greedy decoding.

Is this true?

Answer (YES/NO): NO